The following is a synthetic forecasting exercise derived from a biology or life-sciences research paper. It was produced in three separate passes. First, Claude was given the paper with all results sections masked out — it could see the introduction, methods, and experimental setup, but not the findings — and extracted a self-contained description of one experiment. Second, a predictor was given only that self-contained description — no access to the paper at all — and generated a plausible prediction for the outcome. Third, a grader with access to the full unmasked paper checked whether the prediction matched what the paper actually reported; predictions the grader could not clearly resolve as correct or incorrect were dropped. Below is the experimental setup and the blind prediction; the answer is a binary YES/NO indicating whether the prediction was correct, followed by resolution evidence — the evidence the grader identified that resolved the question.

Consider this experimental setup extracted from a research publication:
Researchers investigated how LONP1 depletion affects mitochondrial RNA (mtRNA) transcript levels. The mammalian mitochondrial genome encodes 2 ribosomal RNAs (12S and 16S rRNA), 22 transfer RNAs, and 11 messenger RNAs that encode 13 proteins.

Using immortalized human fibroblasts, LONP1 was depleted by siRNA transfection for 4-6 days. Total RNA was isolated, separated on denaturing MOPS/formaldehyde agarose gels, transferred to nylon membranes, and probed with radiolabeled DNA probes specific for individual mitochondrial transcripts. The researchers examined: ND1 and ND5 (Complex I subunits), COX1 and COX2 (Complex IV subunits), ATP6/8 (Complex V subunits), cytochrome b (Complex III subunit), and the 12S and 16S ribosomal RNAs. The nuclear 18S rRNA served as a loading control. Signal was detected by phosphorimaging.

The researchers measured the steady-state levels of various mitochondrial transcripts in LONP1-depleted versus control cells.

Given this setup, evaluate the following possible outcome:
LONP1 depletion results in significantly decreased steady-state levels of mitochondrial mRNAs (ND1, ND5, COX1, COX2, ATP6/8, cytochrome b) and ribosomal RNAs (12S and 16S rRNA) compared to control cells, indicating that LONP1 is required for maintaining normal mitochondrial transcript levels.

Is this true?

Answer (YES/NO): NO